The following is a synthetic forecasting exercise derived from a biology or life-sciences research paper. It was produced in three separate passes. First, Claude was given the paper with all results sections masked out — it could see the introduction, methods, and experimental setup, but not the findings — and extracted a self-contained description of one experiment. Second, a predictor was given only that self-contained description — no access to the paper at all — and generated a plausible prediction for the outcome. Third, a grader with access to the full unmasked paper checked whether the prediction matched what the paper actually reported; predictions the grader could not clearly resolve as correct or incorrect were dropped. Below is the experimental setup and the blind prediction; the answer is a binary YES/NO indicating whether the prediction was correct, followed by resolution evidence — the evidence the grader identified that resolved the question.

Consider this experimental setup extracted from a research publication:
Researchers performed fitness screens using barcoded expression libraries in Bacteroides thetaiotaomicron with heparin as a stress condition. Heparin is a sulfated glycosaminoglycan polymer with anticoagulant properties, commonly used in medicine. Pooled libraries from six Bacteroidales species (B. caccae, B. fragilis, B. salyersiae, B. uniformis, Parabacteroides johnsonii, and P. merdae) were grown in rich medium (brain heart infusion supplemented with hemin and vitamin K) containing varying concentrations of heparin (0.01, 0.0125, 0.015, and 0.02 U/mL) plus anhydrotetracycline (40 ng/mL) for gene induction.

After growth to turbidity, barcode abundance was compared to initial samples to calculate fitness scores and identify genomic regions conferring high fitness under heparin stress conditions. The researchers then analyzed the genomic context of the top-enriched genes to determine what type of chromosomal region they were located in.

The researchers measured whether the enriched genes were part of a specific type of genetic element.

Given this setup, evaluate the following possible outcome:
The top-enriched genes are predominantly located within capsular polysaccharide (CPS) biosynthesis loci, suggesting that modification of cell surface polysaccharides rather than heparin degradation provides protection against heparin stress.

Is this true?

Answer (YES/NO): NO